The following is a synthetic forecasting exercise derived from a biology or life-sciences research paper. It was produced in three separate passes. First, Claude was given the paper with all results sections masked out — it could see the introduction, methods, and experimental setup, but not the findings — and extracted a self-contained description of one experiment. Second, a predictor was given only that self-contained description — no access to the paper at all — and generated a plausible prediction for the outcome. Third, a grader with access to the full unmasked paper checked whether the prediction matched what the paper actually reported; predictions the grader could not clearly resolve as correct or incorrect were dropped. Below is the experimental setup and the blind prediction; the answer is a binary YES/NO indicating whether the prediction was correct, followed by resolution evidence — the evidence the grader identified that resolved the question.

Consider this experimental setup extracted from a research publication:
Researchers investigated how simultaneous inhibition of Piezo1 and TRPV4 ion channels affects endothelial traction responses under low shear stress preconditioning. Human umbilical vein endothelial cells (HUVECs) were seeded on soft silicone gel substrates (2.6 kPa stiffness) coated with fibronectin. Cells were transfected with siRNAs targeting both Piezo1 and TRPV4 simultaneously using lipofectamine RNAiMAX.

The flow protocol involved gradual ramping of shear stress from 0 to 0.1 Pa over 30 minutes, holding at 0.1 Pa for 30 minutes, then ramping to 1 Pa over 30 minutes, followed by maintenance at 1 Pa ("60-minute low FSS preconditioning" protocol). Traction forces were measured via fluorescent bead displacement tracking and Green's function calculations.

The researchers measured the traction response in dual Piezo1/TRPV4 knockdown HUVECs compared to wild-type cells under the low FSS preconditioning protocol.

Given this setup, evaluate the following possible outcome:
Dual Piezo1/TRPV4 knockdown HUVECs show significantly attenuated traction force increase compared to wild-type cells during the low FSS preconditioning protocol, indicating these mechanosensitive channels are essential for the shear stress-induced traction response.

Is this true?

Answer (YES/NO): NO